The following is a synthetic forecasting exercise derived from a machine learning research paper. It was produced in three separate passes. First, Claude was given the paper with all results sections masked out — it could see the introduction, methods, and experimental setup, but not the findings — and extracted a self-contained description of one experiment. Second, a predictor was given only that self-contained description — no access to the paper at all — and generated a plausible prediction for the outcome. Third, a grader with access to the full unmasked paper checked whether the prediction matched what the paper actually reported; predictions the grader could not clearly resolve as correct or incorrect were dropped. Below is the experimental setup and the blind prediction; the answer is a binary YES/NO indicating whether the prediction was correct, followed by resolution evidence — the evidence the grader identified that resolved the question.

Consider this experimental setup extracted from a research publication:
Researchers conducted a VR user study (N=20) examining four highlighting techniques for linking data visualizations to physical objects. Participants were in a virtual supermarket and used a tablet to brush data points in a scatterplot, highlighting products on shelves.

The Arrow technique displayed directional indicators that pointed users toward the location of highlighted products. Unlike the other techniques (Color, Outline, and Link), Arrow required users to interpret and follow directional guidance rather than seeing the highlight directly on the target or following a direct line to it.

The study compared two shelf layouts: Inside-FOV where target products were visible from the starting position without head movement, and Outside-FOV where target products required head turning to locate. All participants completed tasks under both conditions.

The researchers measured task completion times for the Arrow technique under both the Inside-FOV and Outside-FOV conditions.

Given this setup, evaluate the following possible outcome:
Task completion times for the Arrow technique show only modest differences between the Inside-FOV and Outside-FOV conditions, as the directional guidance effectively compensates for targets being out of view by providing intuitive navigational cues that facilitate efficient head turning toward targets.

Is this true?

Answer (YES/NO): NO